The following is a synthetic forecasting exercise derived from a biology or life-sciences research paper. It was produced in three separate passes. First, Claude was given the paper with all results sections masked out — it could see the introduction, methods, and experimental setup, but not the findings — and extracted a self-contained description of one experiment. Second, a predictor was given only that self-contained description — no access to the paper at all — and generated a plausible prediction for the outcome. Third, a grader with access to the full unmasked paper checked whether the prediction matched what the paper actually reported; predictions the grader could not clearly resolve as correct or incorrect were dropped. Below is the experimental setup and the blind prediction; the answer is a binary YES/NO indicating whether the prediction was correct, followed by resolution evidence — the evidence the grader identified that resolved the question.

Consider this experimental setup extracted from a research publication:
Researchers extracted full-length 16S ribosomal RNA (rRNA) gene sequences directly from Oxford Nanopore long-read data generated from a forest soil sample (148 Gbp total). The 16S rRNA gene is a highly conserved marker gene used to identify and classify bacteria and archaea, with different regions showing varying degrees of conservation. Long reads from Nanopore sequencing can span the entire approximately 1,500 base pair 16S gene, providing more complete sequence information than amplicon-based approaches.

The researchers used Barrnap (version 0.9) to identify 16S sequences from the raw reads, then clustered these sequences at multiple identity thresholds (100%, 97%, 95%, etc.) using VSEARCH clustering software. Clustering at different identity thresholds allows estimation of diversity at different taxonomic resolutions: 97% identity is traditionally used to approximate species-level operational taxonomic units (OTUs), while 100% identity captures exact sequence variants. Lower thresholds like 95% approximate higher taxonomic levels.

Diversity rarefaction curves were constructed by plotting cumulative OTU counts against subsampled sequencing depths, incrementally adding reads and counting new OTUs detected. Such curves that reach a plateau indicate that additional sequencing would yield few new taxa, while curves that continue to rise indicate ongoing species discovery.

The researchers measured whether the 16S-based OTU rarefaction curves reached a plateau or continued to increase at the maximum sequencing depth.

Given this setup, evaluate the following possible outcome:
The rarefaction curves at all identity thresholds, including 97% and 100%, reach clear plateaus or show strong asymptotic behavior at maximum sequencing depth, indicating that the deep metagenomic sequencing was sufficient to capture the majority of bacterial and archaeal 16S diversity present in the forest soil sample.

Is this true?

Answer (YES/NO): NO